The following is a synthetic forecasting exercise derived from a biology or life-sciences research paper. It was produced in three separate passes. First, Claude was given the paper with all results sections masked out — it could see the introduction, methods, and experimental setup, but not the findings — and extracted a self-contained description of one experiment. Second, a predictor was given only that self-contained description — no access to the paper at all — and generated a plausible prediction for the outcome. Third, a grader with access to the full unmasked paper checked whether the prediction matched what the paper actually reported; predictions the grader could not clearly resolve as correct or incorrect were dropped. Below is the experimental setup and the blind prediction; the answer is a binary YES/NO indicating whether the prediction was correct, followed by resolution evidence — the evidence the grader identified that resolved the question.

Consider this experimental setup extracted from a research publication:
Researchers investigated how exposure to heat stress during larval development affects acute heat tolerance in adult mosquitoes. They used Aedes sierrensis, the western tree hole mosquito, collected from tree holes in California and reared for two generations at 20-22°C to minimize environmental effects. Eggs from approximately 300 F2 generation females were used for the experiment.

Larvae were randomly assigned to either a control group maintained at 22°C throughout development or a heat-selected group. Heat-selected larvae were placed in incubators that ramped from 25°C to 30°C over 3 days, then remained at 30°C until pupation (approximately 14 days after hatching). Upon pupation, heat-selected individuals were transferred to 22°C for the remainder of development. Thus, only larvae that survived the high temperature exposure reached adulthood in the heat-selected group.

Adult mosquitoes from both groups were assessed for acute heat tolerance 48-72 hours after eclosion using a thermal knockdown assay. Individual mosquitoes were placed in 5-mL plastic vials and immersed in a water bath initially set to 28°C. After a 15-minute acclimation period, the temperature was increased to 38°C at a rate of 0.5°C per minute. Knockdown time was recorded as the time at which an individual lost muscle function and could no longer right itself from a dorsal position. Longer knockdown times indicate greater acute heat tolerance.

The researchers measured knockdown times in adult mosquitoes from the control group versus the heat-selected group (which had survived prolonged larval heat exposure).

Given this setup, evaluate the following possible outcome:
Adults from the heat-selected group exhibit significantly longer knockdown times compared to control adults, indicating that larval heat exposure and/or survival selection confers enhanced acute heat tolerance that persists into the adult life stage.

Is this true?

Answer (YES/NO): NO